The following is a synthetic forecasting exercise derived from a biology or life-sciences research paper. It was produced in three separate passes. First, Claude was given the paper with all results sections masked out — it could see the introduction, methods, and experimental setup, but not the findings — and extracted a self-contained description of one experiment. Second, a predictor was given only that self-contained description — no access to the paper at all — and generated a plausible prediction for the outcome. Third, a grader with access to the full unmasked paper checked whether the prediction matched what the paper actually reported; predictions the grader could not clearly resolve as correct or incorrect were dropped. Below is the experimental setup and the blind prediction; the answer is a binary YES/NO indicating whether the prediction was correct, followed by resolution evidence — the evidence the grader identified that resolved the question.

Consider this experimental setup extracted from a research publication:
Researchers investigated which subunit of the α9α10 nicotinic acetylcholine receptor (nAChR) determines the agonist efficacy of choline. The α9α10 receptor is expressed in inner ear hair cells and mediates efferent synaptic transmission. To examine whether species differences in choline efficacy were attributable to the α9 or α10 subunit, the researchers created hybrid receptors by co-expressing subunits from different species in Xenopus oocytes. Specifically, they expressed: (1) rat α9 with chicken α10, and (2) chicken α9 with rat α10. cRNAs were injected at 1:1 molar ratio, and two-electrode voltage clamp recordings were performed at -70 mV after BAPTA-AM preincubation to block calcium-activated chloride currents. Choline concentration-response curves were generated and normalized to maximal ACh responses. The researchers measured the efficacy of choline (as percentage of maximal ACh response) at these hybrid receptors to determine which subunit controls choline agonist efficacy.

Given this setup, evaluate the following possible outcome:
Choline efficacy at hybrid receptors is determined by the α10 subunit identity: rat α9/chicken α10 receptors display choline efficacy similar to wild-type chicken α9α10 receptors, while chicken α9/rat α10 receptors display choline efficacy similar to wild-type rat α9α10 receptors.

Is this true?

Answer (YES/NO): YES